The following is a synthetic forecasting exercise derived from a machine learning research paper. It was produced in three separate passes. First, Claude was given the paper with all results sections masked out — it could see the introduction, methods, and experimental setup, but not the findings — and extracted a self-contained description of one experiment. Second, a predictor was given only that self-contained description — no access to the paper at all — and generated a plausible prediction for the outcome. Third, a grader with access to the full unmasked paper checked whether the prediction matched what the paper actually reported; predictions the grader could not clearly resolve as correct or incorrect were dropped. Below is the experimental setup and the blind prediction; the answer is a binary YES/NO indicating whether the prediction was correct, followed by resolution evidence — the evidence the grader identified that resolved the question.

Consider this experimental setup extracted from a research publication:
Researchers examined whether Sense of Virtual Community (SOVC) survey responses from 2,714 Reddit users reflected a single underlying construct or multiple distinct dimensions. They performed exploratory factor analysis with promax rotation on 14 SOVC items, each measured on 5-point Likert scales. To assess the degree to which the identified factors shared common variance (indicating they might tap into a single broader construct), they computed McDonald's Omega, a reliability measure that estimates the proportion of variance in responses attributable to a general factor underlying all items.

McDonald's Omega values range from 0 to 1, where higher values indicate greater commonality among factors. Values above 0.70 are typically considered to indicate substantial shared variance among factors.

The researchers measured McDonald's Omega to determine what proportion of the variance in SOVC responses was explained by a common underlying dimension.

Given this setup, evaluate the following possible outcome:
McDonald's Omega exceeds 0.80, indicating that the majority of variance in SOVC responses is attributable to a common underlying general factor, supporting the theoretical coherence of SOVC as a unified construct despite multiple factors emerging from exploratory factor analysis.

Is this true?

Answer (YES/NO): NO